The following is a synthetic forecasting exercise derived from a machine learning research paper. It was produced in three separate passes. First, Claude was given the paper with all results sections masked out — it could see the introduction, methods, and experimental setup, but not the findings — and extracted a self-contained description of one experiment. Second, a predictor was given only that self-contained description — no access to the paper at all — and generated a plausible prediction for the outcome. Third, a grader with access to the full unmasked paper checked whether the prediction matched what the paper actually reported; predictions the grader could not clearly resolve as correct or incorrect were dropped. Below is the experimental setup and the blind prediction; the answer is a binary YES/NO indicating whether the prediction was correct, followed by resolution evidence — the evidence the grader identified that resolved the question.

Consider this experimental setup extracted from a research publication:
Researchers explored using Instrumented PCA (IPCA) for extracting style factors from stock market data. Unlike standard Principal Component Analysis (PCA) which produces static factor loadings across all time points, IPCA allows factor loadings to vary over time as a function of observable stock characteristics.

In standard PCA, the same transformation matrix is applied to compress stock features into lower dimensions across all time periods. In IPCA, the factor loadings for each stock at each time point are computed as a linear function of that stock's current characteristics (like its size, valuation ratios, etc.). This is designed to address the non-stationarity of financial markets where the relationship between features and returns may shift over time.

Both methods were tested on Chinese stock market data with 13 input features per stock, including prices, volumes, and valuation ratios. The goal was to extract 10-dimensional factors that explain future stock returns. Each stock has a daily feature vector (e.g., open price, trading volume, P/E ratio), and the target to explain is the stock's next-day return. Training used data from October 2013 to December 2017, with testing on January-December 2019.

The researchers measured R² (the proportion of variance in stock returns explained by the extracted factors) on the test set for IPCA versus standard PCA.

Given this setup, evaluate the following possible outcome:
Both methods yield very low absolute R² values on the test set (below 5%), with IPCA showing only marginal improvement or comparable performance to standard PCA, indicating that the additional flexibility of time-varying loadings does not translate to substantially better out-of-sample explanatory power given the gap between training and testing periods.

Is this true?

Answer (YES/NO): NO